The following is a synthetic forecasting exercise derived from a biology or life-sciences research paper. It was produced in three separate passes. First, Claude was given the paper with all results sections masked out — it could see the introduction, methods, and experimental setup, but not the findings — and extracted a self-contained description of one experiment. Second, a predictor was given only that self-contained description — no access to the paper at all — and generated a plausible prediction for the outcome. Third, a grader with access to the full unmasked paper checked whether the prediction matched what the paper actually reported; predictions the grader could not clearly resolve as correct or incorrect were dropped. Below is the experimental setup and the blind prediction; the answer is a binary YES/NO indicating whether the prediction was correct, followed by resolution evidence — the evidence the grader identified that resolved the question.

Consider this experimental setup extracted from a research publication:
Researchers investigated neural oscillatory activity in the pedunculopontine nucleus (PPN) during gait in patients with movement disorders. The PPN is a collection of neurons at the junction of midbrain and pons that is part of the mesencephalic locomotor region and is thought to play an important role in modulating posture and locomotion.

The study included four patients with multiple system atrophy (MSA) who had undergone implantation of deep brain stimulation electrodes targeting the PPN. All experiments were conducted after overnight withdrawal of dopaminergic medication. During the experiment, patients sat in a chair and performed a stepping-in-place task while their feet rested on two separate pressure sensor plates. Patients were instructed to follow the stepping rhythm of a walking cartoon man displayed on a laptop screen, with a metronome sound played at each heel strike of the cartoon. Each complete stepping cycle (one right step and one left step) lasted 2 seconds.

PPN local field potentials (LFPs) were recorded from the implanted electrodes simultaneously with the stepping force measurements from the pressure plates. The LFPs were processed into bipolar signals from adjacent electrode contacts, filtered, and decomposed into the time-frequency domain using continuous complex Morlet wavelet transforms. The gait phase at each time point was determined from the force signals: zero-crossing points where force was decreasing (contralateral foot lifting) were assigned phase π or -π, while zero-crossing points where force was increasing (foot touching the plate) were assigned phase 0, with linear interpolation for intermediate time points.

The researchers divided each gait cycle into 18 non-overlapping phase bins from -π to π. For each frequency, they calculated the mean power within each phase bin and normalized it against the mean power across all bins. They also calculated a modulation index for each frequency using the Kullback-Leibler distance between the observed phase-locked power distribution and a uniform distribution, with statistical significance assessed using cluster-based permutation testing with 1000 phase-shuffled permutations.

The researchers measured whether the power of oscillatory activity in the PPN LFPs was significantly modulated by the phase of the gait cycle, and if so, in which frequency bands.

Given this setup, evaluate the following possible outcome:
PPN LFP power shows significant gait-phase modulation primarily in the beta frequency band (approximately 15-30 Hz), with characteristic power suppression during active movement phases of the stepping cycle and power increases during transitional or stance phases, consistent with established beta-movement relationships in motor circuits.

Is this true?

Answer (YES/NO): NO